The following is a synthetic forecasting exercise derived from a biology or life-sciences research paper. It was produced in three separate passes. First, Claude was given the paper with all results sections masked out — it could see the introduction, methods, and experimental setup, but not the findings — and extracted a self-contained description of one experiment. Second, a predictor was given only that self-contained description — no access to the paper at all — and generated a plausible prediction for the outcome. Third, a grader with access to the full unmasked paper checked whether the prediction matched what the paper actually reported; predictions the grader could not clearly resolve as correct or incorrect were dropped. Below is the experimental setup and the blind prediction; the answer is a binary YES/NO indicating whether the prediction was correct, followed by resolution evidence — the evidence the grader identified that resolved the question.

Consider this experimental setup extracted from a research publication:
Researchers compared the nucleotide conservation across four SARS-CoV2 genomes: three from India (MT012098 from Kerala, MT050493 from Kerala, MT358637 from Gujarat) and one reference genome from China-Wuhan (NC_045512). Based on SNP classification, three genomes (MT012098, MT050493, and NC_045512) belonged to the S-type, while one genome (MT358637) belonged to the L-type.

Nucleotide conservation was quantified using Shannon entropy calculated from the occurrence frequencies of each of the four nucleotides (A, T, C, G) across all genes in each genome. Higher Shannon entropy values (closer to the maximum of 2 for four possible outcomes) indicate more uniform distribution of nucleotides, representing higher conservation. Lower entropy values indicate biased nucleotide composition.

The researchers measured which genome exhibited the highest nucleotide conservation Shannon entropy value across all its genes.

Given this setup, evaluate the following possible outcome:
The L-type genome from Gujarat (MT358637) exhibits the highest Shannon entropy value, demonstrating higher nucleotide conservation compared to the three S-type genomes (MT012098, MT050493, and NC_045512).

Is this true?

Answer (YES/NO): YES